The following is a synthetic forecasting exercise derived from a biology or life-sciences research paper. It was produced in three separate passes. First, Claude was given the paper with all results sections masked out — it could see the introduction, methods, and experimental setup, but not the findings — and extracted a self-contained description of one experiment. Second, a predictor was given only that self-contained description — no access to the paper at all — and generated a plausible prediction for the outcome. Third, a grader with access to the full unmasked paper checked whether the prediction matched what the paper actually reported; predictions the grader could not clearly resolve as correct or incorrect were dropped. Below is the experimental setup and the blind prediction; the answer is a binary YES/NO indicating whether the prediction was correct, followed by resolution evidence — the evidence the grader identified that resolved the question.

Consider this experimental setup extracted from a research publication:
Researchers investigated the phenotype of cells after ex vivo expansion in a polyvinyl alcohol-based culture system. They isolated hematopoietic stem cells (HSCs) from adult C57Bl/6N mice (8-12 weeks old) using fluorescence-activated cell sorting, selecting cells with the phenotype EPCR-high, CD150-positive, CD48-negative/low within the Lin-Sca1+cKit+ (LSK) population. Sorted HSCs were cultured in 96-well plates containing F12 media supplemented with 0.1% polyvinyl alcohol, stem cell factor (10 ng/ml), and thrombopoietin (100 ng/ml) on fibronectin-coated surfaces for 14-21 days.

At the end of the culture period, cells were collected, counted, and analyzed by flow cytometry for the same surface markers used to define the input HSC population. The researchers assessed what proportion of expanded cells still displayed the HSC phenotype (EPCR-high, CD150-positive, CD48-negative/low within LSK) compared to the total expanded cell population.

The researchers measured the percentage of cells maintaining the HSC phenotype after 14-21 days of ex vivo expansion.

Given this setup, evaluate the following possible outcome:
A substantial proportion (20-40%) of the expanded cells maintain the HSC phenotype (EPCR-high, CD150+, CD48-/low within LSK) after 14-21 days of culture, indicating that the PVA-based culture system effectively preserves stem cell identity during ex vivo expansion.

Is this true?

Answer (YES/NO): NO